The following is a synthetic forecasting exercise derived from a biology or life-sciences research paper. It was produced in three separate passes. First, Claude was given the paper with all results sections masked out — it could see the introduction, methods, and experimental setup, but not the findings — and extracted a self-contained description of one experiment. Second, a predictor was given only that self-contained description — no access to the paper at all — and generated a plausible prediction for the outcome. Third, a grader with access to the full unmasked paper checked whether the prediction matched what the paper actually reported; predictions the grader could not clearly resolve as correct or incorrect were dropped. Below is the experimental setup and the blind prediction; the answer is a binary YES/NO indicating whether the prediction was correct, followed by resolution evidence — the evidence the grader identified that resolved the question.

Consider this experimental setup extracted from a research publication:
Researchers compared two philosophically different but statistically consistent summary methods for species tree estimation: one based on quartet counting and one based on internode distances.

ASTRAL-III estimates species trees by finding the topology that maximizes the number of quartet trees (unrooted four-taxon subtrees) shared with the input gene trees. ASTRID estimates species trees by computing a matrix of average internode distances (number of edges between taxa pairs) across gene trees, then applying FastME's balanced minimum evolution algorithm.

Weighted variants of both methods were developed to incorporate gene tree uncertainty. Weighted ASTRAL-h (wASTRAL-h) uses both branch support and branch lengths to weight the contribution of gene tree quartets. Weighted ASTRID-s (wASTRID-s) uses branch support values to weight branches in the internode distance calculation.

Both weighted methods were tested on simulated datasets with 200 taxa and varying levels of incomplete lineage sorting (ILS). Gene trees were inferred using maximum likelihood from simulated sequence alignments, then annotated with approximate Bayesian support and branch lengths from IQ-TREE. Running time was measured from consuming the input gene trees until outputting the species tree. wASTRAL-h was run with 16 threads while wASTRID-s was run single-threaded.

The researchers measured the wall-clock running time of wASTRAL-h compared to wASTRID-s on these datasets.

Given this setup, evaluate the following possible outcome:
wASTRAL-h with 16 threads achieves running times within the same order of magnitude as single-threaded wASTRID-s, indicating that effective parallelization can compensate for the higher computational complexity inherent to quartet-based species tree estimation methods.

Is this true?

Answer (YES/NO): NO